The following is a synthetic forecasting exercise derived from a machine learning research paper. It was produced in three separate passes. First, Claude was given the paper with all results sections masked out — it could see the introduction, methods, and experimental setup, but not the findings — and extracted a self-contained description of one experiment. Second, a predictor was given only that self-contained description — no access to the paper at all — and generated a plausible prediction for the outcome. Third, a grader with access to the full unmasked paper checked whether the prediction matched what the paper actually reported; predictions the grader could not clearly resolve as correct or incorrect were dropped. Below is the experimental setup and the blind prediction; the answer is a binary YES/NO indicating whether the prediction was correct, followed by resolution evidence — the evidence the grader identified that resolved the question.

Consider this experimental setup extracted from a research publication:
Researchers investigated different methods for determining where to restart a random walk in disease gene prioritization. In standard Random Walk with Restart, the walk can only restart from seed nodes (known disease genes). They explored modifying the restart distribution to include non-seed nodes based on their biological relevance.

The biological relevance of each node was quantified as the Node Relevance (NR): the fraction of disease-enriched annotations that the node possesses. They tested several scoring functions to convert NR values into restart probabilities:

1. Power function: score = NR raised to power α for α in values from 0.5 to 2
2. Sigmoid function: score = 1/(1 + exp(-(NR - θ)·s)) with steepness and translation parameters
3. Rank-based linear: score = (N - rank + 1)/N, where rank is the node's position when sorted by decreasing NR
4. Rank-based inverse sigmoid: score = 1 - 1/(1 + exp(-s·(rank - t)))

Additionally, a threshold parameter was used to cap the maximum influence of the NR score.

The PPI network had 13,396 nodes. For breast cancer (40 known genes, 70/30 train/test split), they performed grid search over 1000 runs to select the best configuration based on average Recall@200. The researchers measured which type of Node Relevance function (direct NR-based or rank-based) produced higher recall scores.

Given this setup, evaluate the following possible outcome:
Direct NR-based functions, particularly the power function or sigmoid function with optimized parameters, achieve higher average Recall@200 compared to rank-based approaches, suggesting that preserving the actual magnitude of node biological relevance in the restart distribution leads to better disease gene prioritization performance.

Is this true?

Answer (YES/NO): NO